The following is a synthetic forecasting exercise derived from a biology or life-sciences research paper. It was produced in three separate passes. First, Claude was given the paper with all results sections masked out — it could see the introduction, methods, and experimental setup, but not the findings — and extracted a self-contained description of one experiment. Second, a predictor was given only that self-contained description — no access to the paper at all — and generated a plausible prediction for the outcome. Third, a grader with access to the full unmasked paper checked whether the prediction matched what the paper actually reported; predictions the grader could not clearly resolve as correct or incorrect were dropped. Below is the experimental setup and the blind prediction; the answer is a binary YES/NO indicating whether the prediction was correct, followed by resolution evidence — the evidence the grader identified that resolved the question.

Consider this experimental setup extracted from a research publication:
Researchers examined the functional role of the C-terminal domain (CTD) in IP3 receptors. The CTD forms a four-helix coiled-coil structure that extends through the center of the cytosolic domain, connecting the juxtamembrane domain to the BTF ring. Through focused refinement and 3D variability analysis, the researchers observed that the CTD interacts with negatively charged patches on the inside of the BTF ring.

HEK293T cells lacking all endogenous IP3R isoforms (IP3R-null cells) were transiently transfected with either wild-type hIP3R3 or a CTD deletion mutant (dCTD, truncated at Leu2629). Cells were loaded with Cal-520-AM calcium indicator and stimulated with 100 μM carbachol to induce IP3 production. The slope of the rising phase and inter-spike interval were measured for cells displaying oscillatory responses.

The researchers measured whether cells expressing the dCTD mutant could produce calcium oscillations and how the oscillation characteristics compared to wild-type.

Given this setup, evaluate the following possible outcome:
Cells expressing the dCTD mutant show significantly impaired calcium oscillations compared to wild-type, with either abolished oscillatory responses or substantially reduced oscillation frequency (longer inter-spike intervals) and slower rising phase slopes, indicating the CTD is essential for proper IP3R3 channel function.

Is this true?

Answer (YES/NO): NO